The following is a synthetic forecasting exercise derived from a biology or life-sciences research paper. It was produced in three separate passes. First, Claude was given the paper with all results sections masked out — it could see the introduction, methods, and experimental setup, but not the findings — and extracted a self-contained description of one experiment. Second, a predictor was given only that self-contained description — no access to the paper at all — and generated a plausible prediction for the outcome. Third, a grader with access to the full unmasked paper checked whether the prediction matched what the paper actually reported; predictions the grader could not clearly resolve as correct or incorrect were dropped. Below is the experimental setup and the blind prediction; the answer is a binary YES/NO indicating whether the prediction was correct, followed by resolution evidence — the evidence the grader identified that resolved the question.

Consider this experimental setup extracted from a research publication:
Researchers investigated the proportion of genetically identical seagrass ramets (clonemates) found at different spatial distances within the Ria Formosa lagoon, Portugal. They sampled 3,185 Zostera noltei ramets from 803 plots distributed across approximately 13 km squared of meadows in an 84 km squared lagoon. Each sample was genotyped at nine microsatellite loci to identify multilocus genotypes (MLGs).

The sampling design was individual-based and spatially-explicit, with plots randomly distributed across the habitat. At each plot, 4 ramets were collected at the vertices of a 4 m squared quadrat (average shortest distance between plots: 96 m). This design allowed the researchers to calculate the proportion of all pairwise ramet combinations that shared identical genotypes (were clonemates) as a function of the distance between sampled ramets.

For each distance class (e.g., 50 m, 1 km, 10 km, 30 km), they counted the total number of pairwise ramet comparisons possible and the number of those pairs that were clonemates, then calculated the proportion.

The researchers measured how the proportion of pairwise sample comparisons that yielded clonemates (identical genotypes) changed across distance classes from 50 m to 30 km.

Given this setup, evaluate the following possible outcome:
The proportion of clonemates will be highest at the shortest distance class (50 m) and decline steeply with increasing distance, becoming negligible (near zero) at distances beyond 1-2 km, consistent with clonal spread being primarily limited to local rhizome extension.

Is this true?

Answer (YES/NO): NO